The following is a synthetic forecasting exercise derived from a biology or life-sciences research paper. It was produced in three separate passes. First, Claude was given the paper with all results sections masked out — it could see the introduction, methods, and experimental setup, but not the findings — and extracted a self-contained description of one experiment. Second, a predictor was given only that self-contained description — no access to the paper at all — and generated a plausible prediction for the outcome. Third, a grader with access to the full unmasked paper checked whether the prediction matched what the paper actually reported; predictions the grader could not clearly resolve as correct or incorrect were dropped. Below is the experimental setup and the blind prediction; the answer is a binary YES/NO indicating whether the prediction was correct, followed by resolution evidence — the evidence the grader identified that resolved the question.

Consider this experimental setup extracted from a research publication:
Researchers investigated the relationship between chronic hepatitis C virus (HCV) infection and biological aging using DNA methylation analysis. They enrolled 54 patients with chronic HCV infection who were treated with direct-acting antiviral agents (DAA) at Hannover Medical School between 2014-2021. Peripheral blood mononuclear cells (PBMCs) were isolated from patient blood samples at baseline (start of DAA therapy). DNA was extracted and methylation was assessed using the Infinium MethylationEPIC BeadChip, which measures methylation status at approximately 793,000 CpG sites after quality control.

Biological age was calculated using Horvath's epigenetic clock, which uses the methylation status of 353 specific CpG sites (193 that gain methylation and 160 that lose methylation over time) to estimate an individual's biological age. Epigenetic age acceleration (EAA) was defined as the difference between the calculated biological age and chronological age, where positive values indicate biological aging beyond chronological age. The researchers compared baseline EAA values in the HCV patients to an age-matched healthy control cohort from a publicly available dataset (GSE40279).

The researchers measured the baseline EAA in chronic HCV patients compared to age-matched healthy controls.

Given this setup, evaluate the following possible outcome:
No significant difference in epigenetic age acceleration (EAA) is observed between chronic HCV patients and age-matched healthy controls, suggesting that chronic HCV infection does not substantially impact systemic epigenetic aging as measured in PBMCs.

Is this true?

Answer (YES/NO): NO